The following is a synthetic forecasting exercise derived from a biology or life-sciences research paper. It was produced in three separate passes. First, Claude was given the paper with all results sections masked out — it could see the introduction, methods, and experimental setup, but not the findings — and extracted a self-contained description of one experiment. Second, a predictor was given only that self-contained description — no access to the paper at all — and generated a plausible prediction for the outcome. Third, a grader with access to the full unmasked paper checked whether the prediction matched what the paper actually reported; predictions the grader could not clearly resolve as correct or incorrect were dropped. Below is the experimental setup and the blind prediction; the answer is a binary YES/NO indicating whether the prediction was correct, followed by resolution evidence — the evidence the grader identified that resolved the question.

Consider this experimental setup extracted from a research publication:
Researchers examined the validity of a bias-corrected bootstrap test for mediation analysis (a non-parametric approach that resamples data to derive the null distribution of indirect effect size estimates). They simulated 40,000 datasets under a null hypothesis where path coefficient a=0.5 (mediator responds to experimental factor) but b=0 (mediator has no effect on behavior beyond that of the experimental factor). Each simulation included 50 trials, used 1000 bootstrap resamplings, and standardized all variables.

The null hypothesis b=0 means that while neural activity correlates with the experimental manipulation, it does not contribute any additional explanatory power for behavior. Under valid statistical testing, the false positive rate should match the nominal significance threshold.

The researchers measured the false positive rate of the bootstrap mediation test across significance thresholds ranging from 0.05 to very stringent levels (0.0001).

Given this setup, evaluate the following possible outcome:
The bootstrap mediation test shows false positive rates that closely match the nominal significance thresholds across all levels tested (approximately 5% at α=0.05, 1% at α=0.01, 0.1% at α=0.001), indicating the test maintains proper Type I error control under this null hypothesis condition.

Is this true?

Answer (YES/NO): NO